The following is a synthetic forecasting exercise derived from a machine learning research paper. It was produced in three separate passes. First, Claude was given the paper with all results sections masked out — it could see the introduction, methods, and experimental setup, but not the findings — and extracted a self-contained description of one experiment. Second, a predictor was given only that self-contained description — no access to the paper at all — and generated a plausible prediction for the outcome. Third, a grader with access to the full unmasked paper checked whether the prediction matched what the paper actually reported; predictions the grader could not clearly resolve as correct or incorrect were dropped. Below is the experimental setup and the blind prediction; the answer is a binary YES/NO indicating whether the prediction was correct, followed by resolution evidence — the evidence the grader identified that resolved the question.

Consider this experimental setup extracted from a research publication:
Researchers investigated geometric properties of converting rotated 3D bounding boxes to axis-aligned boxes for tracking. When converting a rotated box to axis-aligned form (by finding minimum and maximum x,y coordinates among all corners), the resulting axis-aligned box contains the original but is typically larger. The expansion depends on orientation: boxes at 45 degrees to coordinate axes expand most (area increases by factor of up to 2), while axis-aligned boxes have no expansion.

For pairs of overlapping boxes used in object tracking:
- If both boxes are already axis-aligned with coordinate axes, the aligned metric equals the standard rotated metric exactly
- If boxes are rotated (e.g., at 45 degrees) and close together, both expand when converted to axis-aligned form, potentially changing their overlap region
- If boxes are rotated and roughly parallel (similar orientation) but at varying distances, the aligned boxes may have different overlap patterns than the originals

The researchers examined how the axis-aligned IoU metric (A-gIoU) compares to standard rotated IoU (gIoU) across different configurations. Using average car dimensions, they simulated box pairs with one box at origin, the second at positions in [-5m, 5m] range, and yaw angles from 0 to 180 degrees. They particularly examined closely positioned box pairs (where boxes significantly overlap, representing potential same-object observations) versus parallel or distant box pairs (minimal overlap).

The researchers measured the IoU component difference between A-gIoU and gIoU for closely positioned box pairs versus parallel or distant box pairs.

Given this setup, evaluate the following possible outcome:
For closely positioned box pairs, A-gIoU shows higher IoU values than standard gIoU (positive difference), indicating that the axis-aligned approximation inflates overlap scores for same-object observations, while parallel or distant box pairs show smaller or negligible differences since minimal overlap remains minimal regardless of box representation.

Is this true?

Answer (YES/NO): YES